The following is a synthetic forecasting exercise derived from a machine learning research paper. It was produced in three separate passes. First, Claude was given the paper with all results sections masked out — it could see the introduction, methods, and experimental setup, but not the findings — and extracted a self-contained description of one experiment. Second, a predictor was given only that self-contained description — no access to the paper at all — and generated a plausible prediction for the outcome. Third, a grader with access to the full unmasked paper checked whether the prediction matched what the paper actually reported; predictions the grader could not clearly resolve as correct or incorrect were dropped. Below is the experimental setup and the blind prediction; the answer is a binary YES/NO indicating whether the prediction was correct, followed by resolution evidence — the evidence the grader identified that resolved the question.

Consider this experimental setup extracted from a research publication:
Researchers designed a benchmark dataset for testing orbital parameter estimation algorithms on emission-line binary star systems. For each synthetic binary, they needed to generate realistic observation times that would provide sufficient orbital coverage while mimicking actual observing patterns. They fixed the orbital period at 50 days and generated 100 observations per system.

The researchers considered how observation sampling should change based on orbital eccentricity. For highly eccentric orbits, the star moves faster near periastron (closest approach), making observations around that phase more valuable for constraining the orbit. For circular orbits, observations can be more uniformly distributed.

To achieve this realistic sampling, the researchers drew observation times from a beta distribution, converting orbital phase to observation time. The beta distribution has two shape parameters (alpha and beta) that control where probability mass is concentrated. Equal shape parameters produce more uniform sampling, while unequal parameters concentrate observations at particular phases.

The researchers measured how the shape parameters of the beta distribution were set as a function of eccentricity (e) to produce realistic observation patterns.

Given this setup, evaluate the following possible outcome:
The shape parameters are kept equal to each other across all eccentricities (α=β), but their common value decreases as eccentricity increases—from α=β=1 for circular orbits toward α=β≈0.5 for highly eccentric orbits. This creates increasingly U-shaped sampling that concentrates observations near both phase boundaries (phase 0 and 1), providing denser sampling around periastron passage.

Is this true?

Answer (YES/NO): NO